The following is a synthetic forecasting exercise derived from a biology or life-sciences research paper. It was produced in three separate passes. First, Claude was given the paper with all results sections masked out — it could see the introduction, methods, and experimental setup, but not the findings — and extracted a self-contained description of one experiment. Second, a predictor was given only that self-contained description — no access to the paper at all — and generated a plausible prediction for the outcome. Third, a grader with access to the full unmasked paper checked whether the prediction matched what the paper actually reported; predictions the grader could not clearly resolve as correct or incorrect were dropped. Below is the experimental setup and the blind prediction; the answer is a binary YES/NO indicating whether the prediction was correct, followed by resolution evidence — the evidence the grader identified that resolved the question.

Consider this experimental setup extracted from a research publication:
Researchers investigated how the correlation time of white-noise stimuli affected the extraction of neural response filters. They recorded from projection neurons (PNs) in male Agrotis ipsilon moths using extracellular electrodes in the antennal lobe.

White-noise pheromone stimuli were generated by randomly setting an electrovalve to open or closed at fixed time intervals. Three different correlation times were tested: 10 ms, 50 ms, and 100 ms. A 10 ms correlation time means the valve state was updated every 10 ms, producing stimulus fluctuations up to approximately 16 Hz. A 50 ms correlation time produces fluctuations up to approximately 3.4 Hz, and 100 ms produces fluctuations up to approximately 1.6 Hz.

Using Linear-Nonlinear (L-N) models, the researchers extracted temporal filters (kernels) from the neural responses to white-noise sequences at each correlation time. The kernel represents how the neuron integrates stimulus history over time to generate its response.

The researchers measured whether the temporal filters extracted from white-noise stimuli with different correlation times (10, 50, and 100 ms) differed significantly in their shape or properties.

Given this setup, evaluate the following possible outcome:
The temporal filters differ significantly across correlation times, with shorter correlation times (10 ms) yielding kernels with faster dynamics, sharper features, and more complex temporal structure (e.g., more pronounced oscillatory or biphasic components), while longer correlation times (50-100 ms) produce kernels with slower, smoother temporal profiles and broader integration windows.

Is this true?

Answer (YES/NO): NO